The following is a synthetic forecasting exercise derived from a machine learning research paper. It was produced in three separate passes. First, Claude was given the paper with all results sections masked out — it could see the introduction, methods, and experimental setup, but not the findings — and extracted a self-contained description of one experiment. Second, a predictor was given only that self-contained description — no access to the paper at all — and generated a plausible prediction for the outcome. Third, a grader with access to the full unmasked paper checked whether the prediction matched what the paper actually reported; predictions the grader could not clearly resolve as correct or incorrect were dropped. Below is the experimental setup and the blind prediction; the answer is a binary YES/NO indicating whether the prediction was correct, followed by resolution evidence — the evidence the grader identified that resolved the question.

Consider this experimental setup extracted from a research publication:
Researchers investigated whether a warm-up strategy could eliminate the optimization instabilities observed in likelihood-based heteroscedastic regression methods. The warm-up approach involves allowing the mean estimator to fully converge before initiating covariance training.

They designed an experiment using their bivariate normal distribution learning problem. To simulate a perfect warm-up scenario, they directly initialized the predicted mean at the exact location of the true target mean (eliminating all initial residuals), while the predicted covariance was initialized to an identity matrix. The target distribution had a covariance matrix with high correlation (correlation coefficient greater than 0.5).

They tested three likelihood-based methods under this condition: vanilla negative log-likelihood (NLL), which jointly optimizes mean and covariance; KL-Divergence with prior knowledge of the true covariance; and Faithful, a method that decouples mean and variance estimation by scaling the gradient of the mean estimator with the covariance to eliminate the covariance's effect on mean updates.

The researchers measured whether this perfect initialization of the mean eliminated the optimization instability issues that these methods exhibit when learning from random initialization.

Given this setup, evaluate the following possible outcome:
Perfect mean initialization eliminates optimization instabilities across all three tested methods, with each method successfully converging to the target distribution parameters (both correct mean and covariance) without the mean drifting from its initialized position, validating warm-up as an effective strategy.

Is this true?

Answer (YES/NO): NO